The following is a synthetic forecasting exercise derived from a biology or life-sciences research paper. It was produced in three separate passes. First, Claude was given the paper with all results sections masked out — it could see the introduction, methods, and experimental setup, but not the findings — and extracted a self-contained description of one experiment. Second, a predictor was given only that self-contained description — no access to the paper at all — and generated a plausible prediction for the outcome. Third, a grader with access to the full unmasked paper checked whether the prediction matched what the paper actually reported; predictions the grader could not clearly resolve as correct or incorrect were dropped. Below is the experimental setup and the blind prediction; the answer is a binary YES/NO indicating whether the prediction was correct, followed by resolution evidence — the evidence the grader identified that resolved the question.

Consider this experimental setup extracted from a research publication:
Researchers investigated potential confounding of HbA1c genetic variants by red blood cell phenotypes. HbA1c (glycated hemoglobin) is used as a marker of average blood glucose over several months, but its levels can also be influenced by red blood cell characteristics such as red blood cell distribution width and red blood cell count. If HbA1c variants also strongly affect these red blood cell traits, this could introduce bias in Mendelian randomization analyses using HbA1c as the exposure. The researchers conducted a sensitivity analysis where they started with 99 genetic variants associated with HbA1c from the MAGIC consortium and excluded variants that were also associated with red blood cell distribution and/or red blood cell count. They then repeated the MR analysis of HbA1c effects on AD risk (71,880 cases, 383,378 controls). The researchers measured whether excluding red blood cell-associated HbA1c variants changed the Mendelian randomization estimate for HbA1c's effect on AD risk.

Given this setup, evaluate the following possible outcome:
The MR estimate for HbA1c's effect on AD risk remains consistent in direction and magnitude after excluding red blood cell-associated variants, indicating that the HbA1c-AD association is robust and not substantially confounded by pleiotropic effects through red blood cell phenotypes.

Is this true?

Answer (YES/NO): NO